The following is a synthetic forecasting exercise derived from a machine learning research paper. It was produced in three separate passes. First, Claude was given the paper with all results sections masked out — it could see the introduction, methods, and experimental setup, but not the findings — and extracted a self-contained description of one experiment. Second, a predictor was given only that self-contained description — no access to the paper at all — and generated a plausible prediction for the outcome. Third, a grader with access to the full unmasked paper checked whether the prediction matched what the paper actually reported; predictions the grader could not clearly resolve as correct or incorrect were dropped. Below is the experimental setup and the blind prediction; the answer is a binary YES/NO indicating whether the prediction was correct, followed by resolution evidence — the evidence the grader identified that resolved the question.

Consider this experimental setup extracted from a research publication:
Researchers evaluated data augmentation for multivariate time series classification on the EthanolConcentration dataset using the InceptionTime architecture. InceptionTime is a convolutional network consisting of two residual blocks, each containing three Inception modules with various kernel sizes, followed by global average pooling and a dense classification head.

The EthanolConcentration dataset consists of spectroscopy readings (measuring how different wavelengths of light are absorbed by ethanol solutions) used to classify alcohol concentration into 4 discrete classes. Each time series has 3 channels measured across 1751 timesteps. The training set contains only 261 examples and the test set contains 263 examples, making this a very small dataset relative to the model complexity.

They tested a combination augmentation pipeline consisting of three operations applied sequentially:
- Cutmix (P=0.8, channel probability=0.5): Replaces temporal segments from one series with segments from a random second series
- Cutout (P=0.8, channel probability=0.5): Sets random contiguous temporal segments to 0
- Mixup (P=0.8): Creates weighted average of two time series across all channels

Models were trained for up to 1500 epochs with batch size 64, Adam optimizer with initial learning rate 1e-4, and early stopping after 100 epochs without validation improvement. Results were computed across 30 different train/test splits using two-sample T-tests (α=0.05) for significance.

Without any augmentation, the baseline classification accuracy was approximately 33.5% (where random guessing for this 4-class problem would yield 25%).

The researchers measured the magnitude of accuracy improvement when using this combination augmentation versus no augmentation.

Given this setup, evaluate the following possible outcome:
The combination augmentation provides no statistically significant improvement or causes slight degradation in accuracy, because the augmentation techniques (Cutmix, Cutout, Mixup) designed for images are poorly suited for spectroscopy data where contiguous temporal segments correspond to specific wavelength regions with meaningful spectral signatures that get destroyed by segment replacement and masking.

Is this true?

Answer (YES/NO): NO